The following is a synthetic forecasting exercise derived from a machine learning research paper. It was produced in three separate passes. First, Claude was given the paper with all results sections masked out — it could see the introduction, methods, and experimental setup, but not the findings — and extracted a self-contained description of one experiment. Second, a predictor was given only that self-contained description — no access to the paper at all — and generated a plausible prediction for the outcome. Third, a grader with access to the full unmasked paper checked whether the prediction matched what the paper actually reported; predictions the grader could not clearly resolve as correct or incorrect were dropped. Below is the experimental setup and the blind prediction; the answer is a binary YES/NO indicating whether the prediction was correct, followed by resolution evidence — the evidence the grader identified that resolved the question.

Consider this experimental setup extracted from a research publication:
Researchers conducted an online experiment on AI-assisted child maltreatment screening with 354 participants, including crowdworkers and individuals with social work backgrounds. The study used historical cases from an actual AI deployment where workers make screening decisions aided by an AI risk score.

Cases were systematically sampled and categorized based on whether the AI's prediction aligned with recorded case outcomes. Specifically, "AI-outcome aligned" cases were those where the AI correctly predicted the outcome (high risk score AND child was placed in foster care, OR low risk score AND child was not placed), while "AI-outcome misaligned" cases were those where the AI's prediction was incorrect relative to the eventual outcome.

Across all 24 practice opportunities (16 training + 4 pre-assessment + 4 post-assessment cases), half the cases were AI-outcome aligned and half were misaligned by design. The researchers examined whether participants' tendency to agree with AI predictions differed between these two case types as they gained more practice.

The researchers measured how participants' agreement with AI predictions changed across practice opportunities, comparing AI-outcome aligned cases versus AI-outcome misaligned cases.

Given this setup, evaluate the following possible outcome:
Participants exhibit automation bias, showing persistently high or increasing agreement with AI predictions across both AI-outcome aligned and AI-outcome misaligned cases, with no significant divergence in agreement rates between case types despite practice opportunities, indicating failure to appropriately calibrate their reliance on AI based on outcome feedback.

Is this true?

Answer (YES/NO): NO